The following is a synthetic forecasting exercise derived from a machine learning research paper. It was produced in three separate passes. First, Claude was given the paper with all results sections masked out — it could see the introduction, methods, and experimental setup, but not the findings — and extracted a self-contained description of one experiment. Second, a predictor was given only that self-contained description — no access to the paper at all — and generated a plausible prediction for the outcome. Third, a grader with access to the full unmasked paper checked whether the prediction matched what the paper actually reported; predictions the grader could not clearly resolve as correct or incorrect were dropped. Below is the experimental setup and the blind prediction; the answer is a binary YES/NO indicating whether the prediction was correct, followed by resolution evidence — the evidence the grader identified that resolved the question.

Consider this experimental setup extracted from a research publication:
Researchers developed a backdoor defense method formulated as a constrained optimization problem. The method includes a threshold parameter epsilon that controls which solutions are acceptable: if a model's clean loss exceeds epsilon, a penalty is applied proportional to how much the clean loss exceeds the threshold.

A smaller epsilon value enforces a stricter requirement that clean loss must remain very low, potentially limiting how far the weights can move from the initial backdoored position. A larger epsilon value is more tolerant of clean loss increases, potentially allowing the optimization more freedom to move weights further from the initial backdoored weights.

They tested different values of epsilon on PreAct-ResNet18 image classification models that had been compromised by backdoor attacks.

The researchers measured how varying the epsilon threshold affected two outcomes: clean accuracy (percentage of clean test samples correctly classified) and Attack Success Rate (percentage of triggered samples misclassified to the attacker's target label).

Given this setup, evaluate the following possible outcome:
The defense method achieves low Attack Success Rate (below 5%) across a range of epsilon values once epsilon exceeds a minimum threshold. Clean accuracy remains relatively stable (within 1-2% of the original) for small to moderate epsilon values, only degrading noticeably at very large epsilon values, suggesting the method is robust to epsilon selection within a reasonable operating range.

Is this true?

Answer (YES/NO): NO